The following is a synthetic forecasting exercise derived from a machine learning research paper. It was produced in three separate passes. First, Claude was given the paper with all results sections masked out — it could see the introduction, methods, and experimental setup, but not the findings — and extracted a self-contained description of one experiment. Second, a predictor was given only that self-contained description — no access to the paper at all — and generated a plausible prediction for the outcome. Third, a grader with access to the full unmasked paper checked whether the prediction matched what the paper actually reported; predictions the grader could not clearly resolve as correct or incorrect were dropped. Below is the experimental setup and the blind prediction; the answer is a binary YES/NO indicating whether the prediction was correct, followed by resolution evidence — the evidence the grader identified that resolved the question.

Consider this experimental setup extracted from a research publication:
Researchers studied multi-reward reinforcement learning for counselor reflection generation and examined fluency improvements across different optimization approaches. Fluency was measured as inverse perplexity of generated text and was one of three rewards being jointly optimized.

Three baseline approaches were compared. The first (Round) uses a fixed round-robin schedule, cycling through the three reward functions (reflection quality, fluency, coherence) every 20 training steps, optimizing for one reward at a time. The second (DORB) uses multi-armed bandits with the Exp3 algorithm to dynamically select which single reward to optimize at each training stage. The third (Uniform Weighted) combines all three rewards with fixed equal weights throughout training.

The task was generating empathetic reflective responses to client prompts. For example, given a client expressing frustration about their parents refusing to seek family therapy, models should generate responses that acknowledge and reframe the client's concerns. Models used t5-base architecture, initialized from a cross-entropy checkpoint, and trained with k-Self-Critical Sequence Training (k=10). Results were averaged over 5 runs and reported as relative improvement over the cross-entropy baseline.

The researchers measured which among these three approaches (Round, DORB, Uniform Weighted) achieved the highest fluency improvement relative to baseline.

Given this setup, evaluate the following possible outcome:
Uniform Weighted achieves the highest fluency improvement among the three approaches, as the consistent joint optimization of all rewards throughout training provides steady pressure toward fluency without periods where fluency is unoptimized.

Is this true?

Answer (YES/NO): NO